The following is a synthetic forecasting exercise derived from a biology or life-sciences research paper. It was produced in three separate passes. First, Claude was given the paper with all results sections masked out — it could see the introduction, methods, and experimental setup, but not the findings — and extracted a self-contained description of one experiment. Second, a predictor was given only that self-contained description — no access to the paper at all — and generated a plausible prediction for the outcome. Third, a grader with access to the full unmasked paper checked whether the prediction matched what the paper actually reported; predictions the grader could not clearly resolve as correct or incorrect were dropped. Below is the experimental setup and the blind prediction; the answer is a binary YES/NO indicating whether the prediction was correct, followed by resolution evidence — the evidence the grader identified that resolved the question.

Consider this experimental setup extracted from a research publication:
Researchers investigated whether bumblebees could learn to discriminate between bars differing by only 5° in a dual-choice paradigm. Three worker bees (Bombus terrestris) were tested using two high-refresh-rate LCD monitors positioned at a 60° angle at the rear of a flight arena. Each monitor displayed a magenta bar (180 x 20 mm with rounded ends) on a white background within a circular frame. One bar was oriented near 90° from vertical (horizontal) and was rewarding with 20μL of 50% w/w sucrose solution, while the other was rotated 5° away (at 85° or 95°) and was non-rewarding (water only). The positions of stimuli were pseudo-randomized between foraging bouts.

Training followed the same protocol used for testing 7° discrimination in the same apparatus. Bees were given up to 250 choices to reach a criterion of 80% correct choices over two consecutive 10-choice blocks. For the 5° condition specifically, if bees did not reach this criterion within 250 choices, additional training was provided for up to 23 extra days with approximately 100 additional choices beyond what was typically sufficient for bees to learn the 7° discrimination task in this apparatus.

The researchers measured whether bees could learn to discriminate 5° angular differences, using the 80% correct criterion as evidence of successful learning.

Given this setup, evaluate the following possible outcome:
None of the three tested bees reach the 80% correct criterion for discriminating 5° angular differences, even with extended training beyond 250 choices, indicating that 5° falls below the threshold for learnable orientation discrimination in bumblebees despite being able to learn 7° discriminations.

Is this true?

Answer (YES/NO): YES